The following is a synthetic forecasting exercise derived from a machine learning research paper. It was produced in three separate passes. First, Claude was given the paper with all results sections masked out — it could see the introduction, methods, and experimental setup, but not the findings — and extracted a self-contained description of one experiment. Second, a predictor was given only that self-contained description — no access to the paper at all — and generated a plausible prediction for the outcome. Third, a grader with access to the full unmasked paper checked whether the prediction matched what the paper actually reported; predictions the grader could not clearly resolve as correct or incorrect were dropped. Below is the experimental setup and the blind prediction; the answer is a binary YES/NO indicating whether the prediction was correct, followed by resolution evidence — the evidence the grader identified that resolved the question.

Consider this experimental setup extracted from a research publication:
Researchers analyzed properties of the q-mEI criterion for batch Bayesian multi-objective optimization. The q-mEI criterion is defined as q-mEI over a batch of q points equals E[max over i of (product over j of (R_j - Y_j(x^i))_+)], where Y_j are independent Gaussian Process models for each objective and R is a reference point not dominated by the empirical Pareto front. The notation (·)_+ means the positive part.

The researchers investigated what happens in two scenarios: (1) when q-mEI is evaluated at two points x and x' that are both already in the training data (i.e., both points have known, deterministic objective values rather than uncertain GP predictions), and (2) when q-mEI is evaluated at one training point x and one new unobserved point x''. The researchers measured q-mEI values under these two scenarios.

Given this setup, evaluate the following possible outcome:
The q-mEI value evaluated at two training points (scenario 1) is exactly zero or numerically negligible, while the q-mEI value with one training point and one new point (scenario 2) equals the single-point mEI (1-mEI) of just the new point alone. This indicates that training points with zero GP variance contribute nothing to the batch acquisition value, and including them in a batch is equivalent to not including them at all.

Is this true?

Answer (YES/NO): YES